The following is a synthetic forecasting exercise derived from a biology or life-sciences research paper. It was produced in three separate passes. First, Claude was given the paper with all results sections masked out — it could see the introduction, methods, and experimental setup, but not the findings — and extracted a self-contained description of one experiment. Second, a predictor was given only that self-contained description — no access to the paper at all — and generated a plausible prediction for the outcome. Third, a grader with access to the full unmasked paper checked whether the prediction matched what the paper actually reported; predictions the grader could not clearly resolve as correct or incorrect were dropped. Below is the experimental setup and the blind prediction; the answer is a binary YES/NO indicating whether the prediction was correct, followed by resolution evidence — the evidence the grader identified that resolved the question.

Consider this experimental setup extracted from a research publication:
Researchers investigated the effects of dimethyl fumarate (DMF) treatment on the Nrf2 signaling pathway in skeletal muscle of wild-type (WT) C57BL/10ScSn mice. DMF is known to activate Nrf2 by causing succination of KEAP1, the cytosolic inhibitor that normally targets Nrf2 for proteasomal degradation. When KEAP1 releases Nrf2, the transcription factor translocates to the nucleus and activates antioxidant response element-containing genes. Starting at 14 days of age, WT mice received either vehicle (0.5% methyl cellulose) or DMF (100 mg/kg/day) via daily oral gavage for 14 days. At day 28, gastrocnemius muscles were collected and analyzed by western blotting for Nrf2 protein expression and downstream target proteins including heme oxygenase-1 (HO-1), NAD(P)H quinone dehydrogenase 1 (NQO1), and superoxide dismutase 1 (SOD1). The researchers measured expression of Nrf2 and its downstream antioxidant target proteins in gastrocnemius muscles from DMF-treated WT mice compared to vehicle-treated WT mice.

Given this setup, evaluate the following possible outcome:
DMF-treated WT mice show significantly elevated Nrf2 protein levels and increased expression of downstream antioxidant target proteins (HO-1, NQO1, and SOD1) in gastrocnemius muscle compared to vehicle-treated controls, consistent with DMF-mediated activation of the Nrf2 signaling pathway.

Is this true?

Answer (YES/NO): NO